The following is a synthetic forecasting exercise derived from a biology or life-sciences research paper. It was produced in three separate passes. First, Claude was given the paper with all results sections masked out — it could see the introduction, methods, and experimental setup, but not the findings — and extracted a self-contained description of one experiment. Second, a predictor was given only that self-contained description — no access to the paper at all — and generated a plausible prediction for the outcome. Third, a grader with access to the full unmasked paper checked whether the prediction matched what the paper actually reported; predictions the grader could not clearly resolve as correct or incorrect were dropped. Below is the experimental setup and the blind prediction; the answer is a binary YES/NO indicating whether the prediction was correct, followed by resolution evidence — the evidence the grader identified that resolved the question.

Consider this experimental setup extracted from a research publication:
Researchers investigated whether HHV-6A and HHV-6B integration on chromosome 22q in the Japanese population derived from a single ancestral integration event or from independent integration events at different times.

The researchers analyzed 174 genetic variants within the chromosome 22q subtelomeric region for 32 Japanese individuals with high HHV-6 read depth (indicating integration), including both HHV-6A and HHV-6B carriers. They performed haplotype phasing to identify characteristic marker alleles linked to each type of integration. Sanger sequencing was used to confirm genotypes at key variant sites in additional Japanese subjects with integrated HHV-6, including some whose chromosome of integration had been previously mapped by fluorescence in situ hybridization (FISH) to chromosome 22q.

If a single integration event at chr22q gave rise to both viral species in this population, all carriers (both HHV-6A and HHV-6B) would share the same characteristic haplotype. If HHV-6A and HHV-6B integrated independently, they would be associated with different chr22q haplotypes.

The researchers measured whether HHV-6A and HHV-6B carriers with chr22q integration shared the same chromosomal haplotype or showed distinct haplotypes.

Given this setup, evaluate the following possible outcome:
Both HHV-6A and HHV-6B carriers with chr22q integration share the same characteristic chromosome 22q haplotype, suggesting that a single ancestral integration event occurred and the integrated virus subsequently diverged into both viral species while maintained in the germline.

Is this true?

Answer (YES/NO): NO